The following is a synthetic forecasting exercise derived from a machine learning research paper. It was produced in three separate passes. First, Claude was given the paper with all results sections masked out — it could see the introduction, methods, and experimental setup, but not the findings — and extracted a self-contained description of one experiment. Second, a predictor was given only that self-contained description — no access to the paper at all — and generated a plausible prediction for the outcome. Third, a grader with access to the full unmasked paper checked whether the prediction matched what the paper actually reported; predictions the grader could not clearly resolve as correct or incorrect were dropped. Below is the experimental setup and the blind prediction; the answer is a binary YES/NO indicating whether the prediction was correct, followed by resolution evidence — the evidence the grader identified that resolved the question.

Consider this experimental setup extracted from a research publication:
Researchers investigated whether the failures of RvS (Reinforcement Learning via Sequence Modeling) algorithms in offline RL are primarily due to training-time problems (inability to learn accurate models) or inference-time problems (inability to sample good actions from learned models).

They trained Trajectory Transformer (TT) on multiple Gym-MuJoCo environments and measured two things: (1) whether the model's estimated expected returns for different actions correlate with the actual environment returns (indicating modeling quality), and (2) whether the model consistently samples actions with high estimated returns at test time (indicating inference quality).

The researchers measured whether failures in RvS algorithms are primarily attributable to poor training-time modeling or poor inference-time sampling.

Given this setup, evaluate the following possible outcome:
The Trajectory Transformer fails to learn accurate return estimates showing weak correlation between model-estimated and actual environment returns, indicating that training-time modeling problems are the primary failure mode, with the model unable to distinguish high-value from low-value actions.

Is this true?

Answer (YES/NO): NO